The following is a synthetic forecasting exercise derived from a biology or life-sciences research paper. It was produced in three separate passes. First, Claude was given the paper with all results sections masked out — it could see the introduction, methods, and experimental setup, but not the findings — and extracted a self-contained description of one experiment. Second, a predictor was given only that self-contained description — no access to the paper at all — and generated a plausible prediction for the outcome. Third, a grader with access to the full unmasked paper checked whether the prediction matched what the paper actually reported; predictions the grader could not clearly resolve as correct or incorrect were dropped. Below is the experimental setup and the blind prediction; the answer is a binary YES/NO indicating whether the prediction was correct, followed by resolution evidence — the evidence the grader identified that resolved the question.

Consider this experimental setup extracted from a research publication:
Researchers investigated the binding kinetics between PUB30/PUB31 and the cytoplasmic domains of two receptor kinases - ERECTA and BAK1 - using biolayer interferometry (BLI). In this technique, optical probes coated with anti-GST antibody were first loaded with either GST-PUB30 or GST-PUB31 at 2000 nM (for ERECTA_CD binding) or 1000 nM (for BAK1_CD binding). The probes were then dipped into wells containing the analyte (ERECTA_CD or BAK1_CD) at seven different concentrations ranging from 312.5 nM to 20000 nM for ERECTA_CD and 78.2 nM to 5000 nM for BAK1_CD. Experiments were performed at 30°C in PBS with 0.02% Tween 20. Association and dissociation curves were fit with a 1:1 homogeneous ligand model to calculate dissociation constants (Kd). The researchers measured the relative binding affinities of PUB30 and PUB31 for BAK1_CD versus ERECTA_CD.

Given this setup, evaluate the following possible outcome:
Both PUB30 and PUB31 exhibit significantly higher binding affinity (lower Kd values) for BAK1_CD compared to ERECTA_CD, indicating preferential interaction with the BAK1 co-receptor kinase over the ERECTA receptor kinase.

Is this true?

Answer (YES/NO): YES